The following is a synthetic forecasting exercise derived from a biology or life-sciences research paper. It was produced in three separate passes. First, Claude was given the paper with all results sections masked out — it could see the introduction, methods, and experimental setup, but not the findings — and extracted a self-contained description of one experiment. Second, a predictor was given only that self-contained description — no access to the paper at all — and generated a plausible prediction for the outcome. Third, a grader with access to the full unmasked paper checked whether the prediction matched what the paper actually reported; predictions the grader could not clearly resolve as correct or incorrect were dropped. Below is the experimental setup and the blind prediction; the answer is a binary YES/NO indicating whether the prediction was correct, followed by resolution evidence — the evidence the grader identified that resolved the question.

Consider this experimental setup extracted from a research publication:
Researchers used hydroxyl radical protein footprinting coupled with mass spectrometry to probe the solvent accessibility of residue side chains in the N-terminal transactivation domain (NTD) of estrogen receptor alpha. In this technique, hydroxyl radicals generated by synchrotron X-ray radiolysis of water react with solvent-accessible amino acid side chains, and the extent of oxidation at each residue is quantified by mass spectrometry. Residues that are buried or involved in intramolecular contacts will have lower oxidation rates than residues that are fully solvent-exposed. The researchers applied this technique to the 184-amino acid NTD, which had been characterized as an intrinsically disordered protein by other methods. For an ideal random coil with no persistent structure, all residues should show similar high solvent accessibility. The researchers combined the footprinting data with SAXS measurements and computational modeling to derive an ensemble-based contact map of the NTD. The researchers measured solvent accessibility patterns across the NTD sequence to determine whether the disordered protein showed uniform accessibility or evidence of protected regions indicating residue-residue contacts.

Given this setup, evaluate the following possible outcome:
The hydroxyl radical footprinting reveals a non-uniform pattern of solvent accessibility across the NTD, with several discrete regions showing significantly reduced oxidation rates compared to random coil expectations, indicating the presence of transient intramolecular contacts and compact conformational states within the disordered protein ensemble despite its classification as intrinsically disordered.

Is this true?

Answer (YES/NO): YES